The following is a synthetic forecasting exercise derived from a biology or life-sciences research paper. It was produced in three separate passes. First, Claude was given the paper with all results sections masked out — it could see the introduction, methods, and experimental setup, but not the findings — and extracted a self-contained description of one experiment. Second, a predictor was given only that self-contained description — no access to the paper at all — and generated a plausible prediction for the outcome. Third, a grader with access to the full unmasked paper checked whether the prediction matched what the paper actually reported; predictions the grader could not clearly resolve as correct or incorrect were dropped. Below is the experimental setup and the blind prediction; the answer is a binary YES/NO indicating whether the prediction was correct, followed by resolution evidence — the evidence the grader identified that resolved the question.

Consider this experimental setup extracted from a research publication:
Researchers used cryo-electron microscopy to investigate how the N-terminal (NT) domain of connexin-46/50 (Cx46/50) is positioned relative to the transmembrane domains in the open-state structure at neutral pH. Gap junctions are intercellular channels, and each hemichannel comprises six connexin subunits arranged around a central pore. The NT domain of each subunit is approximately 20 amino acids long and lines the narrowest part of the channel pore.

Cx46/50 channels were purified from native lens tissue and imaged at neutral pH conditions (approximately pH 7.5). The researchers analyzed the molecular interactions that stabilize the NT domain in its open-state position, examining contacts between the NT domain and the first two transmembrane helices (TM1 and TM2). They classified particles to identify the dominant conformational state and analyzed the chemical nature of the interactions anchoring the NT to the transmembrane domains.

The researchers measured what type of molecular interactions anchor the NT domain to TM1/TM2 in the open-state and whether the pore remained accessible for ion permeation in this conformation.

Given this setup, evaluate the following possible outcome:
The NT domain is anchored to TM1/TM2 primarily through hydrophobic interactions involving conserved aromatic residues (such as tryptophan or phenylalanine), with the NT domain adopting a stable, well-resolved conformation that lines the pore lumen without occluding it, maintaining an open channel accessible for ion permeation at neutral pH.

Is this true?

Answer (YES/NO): YES